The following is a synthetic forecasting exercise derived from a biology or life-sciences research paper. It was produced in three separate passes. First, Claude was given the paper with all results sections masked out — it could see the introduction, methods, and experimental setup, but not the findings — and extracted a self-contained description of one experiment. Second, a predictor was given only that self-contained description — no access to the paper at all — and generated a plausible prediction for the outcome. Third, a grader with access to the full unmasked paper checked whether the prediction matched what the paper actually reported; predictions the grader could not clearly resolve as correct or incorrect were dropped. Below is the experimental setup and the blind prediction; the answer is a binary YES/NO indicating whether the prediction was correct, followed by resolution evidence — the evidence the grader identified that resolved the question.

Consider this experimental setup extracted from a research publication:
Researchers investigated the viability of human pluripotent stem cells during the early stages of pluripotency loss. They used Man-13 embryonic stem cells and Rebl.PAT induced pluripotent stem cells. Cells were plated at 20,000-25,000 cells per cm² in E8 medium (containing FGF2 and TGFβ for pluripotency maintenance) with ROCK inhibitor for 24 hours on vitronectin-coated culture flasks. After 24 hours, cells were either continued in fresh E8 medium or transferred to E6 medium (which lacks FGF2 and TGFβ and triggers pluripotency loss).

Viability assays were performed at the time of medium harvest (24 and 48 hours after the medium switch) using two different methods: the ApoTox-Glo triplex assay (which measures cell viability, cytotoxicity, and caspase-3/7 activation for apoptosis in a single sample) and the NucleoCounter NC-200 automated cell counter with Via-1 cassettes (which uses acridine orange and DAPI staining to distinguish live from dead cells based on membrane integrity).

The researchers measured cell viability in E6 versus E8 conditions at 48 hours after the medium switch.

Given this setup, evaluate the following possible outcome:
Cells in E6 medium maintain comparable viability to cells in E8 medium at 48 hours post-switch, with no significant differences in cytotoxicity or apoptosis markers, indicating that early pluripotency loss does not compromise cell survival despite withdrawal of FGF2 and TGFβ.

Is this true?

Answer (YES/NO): YES